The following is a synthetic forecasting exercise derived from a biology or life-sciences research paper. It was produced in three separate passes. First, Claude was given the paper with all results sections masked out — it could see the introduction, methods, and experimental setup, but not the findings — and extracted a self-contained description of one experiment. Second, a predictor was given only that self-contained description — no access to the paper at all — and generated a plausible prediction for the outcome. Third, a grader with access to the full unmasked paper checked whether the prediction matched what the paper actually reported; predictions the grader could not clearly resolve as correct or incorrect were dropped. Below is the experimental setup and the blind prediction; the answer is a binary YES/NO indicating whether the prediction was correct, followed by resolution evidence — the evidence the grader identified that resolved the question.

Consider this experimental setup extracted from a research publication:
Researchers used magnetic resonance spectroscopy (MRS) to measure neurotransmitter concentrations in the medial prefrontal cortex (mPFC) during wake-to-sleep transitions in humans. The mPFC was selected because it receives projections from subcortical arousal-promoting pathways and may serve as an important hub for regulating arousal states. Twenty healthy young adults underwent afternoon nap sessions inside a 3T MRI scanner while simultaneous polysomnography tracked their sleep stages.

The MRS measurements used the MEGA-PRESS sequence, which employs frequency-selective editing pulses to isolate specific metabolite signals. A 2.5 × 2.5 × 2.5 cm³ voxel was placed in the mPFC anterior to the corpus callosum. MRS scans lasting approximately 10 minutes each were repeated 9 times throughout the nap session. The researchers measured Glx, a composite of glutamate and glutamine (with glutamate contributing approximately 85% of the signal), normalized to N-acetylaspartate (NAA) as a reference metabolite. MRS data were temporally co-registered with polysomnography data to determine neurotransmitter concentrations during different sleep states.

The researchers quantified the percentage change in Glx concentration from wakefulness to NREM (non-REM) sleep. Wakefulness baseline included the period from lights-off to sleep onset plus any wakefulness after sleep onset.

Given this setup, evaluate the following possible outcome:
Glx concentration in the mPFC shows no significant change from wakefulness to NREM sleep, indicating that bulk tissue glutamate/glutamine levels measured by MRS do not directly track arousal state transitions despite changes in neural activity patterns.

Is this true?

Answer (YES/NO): NO